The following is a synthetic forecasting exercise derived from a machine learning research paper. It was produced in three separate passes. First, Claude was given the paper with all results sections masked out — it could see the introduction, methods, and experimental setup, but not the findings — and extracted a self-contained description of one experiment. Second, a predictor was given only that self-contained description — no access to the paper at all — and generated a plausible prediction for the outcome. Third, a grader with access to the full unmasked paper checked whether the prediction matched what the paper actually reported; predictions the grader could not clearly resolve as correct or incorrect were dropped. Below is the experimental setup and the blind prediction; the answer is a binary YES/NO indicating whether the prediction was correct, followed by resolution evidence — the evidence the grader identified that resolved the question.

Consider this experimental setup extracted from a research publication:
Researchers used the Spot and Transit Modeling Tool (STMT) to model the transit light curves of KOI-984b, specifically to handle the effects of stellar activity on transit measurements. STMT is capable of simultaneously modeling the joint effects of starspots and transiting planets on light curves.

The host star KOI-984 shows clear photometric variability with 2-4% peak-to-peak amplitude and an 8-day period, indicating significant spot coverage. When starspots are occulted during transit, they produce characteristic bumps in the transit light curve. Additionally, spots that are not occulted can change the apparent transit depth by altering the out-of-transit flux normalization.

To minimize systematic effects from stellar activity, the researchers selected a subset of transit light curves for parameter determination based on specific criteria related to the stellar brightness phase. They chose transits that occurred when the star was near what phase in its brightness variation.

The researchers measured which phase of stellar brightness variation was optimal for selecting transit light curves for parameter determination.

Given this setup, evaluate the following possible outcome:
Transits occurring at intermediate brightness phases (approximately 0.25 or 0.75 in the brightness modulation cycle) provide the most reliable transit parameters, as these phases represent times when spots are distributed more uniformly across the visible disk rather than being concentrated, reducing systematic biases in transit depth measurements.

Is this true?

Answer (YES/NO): NO